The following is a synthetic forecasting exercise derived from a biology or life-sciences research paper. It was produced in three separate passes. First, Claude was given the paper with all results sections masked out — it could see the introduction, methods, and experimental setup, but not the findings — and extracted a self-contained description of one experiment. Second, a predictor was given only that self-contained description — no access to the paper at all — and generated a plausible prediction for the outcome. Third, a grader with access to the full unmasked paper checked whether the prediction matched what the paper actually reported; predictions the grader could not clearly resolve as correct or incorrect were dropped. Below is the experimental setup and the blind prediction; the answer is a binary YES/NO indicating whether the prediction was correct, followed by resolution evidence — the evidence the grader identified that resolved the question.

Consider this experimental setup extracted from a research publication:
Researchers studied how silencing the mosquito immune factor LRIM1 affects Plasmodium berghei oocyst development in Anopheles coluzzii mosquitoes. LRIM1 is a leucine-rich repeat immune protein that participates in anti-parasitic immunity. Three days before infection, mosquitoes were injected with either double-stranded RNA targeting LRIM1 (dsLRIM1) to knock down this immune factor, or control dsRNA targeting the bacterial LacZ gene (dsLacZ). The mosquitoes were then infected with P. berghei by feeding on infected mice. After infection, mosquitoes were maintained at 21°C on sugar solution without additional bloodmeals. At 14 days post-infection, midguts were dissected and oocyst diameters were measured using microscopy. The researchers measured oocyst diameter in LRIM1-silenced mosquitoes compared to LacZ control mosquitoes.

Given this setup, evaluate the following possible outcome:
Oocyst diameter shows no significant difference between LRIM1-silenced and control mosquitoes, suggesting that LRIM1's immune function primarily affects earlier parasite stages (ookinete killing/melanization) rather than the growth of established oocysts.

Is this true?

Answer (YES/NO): NO